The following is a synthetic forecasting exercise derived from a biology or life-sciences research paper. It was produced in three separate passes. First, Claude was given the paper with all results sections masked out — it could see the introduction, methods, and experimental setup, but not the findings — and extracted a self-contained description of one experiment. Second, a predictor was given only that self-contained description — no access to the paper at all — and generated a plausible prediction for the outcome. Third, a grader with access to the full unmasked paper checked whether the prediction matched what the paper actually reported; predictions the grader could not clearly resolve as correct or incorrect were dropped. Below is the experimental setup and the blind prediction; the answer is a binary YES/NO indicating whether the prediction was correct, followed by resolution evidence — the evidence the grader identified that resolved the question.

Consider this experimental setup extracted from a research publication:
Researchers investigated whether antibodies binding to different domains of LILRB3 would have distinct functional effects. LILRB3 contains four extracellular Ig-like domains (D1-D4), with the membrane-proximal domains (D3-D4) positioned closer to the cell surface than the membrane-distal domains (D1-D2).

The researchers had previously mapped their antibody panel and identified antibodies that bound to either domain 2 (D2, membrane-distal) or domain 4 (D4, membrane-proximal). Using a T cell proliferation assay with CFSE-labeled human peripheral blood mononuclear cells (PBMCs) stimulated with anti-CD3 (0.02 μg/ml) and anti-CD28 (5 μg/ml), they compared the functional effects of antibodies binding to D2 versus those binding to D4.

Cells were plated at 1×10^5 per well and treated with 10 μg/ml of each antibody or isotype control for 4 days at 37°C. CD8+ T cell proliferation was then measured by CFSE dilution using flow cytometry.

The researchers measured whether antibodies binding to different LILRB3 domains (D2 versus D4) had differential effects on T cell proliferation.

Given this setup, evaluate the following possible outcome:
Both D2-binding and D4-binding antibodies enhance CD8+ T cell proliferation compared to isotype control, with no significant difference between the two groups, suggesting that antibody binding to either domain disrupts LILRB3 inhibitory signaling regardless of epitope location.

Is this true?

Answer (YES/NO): NO